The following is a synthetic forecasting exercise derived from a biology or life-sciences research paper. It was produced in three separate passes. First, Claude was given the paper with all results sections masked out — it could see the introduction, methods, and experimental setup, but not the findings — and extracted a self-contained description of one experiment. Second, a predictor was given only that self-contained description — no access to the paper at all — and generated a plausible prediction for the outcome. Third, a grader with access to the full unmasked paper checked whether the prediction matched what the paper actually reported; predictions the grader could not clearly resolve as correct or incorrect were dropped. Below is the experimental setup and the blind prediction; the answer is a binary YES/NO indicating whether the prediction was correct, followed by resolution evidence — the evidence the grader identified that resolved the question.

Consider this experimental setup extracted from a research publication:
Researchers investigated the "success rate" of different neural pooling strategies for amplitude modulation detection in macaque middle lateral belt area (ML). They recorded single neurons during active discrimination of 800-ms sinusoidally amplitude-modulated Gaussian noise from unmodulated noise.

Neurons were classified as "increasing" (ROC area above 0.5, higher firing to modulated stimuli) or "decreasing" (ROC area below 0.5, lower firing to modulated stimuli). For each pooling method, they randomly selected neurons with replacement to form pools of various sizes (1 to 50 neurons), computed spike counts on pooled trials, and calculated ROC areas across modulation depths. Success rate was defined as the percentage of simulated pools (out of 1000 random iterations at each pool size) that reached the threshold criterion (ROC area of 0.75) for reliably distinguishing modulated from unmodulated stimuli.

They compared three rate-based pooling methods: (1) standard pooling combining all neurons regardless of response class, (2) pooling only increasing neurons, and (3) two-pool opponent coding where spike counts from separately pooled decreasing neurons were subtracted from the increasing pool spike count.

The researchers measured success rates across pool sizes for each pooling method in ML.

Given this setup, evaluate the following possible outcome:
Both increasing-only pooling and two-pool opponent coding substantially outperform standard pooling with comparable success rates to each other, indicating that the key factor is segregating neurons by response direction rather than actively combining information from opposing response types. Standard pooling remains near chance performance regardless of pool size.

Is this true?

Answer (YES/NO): NO